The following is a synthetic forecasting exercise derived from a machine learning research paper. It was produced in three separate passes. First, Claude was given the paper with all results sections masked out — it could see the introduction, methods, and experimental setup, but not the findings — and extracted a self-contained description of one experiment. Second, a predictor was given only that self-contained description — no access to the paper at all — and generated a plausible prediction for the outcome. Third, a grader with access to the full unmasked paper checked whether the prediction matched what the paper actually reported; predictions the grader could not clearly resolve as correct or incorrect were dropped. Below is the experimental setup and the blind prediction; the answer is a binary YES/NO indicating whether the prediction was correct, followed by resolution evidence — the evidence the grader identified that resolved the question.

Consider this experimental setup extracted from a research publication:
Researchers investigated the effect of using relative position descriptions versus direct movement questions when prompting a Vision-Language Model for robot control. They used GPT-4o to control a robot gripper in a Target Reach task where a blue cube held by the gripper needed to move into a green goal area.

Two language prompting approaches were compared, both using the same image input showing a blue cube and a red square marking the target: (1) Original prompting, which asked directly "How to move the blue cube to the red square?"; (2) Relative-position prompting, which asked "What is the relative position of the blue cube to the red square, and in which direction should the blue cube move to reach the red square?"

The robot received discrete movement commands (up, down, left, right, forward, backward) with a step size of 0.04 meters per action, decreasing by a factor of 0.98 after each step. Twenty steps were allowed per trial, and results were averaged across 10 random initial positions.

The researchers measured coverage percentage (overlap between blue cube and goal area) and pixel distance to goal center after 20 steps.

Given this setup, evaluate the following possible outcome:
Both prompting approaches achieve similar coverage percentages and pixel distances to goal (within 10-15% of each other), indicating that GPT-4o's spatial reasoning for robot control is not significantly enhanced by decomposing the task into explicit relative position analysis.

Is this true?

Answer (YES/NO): NO